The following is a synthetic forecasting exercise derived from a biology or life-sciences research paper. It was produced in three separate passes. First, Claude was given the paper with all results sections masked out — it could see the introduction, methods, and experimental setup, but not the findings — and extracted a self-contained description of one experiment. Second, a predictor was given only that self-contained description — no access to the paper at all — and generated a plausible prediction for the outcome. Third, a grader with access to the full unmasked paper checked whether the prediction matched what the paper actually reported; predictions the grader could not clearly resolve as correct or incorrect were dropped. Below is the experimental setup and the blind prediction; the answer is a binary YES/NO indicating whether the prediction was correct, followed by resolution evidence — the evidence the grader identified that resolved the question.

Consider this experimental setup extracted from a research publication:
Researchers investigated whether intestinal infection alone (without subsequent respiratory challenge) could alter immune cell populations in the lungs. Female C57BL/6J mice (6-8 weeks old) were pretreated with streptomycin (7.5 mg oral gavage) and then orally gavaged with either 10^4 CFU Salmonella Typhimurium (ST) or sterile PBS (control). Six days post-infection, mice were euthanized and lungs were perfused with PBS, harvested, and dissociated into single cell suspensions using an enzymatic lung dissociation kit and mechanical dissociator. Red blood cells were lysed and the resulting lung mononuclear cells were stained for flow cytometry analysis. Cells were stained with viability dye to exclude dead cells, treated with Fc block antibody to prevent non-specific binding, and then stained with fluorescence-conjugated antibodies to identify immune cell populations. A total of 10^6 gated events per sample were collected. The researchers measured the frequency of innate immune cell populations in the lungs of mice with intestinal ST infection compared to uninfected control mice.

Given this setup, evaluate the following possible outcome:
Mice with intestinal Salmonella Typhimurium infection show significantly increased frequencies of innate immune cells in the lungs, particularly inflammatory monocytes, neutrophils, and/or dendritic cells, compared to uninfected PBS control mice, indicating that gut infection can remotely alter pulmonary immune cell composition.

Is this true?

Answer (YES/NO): NO